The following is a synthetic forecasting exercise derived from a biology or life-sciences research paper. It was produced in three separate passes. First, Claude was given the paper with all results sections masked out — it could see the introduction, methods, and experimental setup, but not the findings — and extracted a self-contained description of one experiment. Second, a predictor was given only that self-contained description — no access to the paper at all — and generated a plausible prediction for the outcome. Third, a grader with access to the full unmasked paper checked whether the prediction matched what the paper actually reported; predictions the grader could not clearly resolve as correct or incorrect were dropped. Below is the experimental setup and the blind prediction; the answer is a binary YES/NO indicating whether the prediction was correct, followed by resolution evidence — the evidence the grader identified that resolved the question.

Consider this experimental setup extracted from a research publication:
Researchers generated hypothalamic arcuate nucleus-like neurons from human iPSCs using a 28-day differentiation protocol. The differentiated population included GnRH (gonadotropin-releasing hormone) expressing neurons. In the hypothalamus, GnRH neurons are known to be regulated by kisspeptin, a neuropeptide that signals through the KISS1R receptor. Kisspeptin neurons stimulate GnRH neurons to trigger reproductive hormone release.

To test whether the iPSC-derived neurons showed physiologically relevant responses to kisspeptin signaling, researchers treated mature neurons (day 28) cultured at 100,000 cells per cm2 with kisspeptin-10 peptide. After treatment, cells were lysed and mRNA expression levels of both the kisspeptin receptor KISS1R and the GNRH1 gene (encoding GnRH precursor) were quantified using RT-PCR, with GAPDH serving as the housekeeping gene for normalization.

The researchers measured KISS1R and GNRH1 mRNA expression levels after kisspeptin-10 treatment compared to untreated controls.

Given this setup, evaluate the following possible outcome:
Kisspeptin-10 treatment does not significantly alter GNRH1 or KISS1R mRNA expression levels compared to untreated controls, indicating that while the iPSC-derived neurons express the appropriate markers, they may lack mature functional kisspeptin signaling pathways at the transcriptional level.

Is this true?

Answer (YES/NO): NO